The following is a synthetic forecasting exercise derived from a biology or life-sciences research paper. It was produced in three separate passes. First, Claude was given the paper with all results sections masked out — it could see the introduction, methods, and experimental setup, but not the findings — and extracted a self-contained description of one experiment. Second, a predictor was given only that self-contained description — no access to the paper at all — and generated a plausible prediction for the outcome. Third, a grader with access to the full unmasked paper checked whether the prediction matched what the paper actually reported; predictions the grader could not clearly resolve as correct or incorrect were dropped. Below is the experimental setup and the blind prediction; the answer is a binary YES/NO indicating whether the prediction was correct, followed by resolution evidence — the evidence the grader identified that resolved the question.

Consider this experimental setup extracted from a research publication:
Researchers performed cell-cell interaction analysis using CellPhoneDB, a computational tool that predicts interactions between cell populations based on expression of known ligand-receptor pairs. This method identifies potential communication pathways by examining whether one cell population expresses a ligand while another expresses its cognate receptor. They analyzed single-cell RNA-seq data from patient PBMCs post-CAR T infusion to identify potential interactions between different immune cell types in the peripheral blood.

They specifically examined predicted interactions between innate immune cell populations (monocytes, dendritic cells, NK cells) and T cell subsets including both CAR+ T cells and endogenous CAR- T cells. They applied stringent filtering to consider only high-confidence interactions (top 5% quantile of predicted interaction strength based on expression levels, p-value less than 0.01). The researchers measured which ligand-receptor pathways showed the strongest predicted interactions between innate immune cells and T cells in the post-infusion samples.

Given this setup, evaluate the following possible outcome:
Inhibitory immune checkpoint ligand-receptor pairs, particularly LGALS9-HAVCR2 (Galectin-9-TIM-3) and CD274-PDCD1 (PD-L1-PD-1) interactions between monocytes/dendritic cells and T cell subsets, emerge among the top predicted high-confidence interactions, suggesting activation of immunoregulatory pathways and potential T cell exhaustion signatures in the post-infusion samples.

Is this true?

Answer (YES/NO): NO